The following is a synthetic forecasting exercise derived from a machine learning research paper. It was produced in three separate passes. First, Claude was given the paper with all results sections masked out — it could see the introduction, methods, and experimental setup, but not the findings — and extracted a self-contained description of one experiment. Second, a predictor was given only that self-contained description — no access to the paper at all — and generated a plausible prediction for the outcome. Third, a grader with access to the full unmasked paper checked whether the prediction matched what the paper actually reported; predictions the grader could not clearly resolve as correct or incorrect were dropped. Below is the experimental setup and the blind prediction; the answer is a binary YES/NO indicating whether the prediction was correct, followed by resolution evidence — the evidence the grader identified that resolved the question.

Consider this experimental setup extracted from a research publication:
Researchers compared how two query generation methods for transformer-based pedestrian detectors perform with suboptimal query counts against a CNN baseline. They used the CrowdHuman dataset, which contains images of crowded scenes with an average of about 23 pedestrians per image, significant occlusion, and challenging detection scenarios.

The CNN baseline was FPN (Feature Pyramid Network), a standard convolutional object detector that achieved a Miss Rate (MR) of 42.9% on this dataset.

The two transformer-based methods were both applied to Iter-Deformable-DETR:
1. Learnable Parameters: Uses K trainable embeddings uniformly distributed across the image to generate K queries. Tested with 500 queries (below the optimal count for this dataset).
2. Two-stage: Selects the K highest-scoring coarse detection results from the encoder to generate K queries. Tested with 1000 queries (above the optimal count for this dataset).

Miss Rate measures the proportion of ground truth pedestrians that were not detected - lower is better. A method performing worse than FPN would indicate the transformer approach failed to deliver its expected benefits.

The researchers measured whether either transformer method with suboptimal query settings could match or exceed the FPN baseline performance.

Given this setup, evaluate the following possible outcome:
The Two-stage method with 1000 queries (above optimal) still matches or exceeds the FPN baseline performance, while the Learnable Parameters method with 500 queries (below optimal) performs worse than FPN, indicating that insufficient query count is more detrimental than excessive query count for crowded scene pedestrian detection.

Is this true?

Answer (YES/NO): NO